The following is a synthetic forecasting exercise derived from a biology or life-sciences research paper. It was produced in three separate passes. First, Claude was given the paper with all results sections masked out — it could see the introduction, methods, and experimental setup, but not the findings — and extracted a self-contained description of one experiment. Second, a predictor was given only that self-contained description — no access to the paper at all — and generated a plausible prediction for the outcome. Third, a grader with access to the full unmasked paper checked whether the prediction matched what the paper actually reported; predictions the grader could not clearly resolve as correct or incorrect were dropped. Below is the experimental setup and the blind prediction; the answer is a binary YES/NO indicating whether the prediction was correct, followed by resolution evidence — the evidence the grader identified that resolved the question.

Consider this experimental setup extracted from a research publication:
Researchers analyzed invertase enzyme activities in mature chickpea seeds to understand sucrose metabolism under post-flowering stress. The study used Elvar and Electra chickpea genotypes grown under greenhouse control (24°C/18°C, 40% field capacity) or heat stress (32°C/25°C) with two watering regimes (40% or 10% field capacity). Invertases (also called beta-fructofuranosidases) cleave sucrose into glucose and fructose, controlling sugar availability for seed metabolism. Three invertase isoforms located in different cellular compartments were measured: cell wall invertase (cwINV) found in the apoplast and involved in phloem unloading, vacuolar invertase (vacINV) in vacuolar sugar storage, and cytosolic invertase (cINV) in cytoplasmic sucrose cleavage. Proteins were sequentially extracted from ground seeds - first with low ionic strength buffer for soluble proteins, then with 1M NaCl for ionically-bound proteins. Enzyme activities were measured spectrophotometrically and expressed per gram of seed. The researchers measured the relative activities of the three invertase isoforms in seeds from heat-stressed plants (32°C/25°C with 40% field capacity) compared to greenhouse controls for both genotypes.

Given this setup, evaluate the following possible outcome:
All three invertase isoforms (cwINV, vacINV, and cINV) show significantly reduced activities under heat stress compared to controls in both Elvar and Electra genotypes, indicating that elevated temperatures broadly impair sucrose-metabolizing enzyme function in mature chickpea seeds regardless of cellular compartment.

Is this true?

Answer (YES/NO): NO